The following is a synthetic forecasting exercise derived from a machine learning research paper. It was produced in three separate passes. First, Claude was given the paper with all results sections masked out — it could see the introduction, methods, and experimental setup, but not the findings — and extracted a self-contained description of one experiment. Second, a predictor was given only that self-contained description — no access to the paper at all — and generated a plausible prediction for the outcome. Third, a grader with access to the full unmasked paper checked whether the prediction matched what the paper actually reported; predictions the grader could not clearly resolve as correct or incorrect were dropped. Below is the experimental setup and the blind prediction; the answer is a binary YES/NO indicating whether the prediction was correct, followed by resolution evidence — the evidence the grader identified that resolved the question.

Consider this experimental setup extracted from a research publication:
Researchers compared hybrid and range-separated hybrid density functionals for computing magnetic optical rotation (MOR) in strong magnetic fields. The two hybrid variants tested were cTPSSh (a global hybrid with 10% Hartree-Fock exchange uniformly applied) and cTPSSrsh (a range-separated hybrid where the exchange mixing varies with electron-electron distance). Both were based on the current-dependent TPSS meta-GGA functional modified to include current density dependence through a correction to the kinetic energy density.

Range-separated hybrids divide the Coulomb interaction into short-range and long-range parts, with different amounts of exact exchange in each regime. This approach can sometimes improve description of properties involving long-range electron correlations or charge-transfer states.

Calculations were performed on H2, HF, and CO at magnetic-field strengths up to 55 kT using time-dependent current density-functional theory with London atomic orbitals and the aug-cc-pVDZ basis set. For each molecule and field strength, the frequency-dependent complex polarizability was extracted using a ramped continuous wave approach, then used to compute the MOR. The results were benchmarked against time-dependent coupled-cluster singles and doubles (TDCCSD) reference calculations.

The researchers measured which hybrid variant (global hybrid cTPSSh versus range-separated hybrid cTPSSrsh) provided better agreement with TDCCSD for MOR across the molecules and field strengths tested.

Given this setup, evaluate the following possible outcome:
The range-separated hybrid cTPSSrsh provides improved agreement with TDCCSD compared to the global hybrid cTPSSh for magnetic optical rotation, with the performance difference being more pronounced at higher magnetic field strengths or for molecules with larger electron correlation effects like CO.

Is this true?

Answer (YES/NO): NO